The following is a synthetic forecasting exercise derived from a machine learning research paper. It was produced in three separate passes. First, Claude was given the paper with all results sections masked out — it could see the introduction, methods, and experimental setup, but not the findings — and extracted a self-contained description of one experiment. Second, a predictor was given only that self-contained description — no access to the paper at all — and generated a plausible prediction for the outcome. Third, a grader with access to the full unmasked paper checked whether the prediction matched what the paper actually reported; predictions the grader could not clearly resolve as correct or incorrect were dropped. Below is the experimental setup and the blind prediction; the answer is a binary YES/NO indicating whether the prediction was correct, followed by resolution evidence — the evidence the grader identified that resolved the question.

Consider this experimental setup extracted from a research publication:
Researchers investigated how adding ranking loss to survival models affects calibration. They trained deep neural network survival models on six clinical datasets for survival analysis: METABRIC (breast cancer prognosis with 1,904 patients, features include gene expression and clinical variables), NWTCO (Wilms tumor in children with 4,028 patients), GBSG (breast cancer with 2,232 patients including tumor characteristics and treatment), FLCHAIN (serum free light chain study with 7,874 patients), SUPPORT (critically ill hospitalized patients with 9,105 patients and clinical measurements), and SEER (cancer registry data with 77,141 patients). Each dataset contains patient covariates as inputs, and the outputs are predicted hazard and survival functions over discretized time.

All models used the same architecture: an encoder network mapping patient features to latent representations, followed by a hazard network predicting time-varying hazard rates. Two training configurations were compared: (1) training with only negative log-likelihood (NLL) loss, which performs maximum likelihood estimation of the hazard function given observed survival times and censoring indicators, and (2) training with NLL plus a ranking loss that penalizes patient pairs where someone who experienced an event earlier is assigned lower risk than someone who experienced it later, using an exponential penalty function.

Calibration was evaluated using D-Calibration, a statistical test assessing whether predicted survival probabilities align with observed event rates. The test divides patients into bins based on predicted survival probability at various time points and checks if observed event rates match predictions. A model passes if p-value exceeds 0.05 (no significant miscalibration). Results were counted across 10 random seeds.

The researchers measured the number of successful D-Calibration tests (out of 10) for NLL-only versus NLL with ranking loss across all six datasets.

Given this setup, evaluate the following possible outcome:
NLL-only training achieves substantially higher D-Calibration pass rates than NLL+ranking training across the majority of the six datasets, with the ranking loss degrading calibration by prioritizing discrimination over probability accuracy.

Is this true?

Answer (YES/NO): YES